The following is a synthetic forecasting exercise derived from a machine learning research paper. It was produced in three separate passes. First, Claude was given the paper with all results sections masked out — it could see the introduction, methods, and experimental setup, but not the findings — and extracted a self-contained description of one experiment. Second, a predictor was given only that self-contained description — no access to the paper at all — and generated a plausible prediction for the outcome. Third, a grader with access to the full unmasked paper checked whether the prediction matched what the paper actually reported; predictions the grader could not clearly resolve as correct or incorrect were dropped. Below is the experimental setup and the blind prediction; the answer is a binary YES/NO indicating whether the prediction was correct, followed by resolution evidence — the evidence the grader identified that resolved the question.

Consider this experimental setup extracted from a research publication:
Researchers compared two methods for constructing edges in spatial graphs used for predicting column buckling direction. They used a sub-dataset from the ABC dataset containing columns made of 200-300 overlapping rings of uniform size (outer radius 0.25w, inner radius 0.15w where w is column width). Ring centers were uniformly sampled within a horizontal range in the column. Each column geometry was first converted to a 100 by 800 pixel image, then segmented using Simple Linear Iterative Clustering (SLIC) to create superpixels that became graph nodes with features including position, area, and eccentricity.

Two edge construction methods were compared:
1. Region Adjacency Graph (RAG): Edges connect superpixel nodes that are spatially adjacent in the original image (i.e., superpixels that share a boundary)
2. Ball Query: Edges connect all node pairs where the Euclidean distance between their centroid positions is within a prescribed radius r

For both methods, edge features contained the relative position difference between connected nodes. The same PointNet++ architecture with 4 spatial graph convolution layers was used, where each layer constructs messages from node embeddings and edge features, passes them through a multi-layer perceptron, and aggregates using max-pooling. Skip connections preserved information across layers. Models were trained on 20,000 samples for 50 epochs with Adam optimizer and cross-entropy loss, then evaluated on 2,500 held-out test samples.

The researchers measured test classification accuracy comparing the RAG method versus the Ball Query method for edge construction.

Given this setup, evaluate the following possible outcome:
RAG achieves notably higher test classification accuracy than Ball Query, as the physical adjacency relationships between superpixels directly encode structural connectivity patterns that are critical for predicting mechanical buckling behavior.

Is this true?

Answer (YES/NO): NO